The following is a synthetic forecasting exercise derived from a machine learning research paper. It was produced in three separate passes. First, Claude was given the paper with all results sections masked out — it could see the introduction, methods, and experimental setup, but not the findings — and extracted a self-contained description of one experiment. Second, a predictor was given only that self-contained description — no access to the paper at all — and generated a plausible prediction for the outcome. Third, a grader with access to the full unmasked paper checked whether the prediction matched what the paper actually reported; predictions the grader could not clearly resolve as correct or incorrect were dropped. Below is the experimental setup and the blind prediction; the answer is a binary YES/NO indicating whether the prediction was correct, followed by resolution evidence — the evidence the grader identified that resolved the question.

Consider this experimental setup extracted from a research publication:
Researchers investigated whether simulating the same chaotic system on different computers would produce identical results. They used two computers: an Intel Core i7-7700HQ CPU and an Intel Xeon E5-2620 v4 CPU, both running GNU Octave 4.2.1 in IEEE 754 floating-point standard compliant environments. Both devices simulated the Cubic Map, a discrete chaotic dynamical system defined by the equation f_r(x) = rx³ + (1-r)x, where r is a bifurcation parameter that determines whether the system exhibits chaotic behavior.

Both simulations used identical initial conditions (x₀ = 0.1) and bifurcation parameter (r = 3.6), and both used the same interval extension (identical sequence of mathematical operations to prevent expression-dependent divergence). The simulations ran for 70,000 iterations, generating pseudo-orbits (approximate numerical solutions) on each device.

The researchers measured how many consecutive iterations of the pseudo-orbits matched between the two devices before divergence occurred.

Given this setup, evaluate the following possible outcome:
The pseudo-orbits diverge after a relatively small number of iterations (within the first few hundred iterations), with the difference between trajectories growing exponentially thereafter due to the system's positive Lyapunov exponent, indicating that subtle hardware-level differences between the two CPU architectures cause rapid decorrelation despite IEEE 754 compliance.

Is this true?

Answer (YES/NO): YES